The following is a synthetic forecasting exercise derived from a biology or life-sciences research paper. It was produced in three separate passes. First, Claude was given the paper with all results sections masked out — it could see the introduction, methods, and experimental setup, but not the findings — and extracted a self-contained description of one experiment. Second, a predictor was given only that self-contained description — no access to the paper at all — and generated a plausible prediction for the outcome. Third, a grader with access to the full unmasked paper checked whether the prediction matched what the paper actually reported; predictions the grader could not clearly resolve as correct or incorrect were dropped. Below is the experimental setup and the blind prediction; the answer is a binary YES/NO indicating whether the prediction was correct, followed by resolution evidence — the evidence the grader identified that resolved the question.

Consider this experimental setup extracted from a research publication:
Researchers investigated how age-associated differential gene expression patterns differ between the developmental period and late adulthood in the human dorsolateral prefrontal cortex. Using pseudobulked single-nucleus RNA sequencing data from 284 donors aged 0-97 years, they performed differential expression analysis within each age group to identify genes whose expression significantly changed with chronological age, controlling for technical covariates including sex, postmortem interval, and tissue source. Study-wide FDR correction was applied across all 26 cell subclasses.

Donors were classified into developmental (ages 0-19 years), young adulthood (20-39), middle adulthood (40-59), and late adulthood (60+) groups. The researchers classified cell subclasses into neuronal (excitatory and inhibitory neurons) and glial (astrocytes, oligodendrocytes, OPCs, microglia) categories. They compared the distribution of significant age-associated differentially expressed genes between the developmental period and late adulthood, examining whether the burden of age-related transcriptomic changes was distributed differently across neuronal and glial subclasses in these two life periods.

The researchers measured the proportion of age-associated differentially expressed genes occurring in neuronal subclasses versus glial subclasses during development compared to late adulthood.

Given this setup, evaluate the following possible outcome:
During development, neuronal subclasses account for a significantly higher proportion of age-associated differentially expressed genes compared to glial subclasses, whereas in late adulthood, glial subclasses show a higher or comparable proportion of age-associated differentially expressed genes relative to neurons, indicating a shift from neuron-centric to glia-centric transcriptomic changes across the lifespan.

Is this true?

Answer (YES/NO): YES